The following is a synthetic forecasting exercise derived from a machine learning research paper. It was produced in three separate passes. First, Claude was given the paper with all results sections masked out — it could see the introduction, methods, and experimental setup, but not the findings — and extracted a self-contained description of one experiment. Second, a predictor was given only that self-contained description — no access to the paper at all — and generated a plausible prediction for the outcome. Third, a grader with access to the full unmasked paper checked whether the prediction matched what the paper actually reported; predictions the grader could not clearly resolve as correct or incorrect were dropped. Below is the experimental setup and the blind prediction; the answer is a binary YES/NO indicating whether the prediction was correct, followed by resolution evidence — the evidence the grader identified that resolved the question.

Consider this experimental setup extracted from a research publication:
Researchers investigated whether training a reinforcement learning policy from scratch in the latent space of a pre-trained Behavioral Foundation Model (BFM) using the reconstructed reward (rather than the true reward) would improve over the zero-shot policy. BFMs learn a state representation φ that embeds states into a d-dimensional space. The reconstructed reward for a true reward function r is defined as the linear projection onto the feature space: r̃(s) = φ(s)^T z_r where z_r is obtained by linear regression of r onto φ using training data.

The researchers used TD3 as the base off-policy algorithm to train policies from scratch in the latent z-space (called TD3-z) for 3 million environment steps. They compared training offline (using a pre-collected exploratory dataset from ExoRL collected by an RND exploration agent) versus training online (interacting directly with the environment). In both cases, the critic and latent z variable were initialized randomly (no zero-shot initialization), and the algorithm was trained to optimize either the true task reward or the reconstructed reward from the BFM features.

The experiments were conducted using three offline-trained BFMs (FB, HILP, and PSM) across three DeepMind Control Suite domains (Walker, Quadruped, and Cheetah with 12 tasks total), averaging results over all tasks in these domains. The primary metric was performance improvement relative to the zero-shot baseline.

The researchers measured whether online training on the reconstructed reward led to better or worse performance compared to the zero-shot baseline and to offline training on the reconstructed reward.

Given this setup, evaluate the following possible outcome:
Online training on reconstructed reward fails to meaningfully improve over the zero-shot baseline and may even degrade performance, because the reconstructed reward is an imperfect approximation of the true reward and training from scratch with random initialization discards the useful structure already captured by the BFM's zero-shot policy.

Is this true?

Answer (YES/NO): YES